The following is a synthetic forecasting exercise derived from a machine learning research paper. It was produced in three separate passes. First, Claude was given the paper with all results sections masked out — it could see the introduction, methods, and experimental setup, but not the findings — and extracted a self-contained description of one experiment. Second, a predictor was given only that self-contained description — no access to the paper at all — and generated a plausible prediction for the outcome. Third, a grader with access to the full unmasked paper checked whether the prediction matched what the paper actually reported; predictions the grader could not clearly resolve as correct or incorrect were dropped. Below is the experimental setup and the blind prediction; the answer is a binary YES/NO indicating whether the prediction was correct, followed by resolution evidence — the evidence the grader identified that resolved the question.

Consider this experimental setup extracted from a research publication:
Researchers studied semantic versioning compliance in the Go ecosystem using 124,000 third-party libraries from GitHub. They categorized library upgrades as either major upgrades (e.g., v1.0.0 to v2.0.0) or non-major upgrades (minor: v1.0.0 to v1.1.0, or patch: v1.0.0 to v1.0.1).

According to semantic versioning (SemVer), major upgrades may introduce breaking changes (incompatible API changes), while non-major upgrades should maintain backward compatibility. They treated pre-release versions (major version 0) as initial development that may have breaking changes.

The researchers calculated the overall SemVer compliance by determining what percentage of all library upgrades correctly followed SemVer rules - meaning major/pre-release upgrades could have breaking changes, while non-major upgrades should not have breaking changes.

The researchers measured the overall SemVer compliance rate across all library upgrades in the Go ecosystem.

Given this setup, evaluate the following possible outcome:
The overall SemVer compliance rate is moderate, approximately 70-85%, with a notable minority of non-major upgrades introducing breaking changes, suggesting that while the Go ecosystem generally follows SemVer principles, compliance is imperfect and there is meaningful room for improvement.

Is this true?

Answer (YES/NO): NO